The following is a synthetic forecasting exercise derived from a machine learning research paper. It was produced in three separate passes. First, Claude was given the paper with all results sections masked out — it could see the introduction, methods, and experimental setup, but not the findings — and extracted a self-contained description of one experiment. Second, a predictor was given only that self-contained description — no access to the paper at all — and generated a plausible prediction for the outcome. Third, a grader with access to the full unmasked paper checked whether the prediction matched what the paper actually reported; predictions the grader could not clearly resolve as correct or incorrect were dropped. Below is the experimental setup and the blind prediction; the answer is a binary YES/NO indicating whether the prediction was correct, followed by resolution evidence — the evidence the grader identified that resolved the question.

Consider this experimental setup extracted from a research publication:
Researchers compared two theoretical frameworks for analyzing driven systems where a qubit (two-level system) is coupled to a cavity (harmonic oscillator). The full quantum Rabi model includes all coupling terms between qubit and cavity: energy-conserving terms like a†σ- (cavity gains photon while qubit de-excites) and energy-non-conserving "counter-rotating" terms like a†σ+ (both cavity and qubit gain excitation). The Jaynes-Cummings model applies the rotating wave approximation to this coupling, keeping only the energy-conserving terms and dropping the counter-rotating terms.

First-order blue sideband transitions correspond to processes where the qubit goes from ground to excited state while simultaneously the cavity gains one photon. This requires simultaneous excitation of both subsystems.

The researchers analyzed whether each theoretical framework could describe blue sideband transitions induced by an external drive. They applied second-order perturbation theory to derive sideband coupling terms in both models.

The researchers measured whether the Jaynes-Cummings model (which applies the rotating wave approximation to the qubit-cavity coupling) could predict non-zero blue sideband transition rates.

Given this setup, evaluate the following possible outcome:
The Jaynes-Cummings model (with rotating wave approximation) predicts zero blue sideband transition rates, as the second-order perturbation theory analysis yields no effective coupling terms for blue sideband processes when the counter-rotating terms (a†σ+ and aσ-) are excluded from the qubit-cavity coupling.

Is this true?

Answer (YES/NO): YES